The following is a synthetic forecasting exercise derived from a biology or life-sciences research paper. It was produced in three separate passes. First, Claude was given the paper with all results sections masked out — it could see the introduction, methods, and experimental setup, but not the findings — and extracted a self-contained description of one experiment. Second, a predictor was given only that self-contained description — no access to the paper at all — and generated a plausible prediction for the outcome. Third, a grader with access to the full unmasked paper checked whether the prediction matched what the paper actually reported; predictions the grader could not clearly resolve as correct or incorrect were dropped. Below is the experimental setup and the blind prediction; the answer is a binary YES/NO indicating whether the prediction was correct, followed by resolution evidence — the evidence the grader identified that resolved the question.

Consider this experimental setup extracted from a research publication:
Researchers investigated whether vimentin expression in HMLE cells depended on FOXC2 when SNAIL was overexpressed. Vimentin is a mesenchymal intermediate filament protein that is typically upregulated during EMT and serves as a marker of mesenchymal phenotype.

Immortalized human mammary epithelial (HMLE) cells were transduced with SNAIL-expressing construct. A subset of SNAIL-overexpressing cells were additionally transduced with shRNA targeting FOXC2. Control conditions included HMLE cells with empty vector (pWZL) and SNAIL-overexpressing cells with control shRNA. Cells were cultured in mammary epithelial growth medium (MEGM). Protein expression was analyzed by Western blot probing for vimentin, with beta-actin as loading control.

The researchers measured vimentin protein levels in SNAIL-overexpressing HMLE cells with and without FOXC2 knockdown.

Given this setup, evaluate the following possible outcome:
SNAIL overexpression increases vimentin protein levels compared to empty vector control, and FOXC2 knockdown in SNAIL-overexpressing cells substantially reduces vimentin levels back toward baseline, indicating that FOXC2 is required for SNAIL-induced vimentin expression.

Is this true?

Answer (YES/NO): YES